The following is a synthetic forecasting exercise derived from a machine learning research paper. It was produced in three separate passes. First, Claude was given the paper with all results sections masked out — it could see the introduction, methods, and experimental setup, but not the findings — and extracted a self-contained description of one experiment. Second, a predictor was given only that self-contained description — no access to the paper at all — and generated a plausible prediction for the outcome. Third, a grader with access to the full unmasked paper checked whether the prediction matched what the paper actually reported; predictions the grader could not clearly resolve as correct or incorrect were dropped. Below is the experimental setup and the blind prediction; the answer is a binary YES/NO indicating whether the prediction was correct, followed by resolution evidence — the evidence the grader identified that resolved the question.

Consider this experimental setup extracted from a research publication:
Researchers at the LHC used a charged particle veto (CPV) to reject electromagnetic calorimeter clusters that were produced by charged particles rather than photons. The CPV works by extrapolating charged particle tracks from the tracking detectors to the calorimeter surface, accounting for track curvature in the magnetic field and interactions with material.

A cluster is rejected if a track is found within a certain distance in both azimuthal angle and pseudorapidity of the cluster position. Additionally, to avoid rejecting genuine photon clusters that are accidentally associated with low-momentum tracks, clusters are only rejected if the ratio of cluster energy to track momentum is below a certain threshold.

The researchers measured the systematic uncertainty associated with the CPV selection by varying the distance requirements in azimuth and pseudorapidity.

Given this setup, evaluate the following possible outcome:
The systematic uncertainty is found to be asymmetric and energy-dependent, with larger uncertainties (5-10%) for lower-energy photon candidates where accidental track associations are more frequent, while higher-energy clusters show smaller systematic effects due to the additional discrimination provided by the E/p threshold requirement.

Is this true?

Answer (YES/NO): NO